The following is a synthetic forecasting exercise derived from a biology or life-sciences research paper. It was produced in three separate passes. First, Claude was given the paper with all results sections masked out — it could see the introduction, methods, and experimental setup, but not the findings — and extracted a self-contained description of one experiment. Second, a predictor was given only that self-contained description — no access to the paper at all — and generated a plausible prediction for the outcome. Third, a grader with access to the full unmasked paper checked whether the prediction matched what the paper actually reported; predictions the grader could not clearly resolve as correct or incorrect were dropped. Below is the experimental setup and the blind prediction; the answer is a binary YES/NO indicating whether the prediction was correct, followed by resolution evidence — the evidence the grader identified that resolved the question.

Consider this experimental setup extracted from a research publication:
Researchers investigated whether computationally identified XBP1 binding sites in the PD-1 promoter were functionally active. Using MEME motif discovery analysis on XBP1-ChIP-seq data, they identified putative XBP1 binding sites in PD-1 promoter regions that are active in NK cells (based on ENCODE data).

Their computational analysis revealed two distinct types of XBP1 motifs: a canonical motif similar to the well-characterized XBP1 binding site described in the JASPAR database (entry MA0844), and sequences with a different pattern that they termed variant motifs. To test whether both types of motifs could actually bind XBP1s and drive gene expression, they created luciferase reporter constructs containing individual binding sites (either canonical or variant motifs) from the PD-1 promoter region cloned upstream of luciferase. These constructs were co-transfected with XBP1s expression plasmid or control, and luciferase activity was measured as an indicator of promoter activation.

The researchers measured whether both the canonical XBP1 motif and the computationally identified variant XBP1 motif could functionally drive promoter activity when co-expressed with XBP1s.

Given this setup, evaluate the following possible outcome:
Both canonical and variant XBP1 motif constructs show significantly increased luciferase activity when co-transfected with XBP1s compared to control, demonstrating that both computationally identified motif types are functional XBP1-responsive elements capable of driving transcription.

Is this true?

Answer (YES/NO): NO